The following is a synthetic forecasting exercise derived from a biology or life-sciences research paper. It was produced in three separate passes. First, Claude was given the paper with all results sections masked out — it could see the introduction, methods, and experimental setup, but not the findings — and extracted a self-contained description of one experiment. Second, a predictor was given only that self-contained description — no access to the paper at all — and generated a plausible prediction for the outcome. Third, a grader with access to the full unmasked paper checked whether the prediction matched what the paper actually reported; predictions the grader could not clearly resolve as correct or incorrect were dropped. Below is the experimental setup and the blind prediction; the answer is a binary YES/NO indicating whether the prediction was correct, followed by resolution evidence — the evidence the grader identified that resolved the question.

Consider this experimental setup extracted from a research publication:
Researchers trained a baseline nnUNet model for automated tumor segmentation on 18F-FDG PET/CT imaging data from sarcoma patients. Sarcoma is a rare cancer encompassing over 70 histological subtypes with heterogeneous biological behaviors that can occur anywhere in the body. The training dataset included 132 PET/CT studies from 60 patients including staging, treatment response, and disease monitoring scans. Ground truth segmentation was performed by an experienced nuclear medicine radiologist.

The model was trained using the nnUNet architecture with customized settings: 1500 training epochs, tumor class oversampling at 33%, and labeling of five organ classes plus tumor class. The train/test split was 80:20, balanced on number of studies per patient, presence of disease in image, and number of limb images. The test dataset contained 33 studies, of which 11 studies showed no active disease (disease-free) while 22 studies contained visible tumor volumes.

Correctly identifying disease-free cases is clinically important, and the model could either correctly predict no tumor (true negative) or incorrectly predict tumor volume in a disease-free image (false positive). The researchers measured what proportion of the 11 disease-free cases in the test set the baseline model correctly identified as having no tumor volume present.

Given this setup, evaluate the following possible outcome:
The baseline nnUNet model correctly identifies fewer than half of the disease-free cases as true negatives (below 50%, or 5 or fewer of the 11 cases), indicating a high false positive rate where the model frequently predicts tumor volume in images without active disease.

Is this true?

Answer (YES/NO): NO